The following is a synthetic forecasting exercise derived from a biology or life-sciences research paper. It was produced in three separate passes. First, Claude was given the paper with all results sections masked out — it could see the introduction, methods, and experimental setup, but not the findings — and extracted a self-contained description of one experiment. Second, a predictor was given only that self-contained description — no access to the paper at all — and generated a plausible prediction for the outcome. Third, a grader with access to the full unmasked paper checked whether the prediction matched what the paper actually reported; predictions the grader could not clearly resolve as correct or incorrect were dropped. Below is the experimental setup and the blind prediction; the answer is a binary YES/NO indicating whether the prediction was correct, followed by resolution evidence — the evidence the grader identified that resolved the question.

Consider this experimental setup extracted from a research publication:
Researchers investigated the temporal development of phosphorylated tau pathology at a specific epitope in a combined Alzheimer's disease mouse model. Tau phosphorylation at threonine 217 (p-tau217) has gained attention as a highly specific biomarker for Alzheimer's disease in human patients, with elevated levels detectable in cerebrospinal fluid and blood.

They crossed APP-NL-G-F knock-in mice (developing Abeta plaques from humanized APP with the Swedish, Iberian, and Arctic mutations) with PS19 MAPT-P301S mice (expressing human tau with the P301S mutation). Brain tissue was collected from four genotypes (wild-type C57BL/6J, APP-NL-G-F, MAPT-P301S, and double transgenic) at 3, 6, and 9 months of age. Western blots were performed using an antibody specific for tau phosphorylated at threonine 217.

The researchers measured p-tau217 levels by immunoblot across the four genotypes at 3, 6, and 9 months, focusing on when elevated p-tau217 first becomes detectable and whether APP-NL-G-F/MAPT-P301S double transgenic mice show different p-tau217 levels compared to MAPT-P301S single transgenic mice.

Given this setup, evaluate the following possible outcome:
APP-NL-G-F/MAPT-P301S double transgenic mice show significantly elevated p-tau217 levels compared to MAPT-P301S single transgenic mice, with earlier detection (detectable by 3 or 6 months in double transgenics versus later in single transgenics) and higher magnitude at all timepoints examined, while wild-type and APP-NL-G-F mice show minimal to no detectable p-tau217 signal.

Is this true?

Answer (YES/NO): NO